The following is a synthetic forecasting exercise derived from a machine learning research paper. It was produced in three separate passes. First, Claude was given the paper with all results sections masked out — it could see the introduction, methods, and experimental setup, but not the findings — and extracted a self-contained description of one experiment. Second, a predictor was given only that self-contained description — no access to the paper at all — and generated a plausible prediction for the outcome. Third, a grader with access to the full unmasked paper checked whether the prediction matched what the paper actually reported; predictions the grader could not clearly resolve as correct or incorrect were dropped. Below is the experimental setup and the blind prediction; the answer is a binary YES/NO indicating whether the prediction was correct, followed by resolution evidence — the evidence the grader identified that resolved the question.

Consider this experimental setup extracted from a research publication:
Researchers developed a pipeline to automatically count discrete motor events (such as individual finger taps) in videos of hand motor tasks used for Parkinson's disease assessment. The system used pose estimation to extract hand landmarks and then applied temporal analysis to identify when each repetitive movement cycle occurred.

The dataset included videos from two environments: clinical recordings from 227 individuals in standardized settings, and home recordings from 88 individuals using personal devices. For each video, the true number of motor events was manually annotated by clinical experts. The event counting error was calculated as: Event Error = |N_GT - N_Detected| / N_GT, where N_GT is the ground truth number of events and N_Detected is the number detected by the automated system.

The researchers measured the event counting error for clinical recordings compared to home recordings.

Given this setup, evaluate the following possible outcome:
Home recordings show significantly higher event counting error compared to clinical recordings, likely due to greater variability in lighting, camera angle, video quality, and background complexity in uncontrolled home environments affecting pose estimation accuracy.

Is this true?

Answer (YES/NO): YES